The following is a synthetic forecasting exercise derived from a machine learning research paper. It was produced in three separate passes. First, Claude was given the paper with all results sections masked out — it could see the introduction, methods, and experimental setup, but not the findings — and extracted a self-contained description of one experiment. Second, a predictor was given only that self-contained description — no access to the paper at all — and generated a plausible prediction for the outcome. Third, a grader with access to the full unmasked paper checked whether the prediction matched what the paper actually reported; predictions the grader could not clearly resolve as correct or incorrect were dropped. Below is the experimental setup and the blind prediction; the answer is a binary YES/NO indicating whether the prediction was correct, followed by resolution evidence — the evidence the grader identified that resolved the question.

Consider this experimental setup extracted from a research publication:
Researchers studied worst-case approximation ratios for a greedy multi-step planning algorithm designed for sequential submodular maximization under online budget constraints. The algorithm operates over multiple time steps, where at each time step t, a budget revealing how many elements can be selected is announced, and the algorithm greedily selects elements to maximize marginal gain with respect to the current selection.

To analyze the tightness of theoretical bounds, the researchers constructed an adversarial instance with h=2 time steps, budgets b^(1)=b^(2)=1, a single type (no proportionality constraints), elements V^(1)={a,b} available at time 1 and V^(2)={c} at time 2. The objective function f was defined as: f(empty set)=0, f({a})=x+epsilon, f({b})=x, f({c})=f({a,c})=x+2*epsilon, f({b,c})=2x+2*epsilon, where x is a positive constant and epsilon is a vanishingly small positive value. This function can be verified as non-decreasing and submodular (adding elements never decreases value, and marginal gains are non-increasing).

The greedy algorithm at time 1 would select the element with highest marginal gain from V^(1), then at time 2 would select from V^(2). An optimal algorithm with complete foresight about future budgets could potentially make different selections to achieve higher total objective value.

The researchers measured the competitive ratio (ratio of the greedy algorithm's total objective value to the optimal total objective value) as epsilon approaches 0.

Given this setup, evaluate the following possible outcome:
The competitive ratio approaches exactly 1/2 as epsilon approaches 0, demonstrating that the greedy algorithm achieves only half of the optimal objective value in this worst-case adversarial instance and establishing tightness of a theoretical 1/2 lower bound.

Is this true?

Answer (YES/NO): YES